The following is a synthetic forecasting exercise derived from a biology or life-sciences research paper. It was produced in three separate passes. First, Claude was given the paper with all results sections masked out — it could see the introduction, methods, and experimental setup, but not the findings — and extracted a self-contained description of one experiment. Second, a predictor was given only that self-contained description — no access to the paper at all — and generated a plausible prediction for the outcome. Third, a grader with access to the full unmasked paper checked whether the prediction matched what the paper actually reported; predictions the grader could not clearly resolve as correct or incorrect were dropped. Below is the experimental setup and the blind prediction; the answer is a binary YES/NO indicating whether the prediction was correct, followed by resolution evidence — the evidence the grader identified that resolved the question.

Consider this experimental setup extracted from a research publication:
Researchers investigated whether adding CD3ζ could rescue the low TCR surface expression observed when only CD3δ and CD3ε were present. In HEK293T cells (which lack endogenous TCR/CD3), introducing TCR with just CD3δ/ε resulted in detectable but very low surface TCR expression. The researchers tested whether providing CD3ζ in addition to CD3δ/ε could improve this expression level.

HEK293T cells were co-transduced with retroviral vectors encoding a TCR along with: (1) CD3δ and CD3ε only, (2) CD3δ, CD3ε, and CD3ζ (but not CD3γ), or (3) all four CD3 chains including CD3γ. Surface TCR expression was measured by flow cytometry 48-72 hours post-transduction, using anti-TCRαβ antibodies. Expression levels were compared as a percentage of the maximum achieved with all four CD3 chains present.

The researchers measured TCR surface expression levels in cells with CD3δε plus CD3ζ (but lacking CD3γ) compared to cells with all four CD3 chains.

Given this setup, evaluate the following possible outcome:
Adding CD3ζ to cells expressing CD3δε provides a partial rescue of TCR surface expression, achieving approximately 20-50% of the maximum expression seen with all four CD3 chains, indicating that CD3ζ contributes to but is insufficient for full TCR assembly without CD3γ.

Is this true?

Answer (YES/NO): NO